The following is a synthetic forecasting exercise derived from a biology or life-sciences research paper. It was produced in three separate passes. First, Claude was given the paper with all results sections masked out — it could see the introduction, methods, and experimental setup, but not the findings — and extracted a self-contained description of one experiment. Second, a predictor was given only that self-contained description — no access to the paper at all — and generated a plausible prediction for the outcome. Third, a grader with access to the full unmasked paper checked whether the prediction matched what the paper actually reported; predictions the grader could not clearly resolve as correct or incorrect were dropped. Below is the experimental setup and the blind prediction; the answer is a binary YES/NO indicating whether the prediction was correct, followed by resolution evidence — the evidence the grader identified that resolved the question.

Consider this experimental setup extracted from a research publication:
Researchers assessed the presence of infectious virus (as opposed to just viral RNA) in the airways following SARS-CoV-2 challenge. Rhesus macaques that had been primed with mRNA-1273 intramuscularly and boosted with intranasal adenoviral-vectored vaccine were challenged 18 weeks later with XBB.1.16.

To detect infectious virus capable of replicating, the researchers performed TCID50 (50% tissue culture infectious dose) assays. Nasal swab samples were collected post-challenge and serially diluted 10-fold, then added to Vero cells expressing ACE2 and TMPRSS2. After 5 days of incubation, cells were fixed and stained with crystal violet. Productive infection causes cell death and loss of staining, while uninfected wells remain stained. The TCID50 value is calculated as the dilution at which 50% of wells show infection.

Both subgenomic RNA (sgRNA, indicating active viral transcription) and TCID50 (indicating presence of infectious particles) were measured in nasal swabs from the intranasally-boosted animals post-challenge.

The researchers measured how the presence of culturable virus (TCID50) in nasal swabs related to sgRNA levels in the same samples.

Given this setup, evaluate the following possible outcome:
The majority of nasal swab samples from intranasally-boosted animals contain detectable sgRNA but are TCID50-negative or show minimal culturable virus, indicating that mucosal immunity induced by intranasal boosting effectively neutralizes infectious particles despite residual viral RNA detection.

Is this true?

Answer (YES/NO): NO